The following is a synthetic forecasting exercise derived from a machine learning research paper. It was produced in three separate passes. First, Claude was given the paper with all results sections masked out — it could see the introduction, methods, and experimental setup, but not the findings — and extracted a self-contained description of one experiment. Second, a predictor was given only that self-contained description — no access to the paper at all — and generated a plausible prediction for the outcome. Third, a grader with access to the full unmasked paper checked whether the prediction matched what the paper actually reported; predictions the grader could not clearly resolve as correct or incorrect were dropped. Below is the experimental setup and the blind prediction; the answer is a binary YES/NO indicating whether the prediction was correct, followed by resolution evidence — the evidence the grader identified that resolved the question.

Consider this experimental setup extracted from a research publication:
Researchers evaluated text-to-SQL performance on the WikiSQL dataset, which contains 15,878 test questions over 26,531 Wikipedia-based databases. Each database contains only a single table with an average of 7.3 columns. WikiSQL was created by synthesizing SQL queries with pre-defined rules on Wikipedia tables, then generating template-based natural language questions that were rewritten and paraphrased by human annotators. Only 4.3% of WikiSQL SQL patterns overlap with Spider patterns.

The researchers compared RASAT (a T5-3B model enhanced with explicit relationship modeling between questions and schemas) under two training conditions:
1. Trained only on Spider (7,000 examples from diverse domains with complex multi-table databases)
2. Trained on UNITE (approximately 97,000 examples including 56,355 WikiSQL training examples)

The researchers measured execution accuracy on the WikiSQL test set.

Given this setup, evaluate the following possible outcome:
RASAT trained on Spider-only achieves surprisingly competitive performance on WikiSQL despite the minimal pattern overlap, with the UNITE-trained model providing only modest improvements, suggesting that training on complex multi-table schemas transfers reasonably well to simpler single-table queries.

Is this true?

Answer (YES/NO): NO